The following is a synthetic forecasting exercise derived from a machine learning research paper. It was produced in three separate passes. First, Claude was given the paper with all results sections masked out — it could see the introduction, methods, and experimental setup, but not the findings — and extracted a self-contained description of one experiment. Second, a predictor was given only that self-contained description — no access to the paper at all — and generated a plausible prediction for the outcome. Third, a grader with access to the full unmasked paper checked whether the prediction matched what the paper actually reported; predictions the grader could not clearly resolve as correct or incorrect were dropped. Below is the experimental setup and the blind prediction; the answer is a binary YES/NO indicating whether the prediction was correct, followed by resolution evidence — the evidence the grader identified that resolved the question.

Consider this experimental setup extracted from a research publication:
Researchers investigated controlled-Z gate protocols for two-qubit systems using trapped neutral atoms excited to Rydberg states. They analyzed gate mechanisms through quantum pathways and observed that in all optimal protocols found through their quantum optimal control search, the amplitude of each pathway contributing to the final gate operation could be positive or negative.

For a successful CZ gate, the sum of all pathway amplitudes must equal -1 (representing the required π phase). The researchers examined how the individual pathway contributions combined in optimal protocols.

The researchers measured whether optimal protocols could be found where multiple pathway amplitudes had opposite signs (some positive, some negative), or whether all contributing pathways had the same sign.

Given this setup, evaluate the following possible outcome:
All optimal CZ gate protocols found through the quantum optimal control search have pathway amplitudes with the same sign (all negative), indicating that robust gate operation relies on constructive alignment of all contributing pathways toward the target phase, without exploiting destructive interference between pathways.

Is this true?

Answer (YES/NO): NO